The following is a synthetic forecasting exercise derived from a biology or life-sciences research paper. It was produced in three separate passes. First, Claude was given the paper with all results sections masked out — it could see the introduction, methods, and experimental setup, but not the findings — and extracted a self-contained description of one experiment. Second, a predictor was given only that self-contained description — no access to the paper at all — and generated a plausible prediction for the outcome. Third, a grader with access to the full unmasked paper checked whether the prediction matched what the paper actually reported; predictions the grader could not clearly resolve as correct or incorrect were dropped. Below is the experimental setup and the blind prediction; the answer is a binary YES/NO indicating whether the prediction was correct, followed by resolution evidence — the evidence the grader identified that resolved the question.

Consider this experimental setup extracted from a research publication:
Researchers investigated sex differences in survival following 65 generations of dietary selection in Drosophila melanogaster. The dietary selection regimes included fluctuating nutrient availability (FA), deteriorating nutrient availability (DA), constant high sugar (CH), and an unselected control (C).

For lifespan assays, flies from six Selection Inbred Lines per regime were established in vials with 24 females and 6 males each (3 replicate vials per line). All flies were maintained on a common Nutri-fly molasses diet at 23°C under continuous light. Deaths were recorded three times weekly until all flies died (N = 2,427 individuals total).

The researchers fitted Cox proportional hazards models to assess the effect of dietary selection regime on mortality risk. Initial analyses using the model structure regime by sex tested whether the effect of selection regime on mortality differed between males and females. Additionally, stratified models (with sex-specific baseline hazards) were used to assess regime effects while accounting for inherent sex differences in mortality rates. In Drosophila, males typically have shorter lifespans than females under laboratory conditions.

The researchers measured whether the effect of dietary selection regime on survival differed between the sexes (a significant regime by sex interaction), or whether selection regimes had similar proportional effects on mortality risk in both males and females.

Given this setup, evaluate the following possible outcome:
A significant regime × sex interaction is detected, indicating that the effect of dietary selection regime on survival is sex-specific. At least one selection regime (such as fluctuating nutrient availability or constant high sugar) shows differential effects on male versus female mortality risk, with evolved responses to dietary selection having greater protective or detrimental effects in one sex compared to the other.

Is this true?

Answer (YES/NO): YES